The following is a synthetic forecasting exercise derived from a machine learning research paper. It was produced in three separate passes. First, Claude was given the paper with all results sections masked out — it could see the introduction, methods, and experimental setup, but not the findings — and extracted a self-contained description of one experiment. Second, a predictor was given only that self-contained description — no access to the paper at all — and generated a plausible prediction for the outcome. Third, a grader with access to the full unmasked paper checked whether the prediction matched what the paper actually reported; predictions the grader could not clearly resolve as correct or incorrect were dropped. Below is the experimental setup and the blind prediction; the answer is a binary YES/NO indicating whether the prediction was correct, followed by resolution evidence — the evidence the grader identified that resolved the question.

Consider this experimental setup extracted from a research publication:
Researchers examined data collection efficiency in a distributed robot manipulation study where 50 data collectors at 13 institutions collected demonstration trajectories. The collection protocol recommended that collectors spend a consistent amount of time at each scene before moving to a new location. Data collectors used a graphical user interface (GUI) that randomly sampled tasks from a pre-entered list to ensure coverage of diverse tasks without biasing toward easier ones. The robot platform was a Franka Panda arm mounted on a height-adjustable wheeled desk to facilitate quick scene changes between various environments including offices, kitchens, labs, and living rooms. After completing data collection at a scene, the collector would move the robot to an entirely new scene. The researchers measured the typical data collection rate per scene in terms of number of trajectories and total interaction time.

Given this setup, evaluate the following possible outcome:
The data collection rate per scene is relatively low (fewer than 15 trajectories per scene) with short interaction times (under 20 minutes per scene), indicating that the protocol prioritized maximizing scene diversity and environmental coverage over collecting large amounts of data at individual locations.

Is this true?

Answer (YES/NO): NO